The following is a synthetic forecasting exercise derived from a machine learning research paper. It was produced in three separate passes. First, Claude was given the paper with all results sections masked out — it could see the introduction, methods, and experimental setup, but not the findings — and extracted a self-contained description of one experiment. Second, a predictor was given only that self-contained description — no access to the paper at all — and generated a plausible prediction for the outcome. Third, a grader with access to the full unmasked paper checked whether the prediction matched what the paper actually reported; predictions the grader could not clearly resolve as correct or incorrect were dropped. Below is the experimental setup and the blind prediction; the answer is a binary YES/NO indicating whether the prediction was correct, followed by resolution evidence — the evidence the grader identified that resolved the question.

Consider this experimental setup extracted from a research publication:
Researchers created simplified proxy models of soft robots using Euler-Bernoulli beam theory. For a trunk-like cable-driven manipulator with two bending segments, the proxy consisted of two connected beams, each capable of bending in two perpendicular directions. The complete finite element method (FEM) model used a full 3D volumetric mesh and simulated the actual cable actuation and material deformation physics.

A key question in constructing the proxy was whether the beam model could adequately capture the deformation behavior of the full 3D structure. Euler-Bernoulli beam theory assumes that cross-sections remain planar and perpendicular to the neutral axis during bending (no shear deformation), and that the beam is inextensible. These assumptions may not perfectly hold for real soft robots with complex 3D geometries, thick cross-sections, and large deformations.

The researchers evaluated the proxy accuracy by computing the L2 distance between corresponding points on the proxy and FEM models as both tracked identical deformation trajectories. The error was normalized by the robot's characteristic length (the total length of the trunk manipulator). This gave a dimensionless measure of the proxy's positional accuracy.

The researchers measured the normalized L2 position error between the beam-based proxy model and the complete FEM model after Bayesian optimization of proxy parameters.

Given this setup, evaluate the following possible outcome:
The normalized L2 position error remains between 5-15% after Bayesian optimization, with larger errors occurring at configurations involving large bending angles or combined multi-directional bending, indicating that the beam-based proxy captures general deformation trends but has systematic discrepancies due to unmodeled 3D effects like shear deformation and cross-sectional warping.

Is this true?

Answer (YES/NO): YES